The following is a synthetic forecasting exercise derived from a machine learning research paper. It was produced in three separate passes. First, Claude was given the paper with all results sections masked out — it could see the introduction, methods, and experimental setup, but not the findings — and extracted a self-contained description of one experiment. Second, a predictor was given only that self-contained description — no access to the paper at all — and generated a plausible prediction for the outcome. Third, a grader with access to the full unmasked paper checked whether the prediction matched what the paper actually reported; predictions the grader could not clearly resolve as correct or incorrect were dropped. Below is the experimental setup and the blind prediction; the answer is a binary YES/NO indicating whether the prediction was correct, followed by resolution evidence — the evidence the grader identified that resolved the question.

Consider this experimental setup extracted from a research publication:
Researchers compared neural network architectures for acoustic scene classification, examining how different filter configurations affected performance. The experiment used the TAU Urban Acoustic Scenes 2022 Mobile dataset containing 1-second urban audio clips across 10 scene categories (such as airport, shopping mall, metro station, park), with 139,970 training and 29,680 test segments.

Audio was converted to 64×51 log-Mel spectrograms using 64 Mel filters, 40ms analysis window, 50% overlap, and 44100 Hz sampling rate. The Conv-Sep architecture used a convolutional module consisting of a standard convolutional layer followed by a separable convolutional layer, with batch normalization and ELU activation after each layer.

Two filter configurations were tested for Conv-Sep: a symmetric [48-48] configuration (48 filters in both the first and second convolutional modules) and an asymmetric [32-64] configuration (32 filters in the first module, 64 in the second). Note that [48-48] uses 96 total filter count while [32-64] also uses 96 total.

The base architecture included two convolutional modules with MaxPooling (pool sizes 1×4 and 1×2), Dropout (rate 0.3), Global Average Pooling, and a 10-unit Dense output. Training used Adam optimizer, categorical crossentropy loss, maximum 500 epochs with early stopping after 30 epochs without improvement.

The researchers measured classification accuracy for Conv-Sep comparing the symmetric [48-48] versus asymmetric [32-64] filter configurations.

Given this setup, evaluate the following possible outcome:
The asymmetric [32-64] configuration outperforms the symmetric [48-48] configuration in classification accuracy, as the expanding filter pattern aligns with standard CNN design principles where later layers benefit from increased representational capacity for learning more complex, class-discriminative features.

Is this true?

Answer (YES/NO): NO